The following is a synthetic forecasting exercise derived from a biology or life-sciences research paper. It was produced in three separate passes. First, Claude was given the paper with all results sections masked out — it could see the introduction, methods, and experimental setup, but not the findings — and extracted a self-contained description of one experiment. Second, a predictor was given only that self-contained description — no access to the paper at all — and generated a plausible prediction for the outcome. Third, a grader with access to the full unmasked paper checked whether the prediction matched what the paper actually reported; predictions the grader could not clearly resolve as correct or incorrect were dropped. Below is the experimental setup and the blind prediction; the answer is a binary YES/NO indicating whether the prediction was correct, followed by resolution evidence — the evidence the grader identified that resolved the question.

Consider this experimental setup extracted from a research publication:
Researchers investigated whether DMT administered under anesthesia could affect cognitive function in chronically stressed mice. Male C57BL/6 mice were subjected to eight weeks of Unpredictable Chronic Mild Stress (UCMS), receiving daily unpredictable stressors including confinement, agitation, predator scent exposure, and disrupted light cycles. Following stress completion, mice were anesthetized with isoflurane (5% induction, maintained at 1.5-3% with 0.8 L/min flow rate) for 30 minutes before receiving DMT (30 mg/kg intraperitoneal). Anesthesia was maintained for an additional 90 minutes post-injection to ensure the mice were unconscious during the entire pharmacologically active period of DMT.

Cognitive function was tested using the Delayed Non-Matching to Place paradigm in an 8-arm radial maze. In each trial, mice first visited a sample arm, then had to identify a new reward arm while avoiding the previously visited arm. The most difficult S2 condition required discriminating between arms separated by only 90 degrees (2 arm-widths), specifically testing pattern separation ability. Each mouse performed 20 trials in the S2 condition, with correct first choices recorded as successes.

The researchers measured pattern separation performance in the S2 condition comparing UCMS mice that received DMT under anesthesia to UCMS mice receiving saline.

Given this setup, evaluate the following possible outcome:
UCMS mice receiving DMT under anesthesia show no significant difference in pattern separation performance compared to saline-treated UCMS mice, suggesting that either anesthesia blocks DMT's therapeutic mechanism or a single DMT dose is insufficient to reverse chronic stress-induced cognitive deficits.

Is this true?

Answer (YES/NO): NO